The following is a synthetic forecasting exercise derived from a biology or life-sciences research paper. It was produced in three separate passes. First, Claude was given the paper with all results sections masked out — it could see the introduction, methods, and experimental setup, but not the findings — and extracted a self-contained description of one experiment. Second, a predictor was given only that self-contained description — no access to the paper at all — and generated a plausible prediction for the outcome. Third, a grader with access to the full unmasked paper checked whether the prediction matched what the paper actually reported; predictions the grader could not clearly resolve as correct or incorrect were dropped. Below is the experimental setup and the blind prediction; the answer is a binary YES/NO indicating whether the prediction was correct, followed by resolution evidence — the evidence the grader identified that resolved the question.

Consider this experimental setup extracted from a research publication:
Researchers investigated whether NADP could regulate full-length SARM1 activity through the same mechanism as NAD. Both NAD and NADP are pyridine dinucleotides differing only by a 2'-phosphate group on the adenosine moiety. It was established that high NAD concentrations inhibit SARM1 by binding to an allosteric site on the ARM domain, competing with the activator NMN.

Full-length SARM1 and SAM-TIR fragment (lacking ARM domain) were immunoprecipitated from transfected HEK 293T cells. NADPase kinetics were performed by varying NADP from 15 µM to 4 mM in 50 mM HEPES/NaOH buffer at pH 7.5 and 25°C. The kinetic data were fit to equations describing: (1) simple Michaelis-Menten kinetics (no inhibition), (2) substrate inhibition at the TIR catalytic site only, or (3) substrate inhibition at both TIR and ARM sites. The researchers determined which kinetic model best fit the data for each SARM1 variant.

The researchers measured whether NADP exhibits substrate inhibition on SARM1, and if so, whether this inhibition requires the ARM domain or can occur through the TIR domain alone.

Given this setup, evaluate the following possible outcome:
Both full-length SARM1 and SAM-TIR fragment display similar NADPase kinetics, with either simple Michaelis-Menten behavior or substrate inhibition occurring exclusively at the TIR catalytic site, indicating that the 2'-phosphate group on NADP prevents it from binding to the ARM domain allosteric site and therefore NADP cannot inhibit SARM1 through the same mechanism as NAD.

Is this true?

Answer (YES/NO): YES